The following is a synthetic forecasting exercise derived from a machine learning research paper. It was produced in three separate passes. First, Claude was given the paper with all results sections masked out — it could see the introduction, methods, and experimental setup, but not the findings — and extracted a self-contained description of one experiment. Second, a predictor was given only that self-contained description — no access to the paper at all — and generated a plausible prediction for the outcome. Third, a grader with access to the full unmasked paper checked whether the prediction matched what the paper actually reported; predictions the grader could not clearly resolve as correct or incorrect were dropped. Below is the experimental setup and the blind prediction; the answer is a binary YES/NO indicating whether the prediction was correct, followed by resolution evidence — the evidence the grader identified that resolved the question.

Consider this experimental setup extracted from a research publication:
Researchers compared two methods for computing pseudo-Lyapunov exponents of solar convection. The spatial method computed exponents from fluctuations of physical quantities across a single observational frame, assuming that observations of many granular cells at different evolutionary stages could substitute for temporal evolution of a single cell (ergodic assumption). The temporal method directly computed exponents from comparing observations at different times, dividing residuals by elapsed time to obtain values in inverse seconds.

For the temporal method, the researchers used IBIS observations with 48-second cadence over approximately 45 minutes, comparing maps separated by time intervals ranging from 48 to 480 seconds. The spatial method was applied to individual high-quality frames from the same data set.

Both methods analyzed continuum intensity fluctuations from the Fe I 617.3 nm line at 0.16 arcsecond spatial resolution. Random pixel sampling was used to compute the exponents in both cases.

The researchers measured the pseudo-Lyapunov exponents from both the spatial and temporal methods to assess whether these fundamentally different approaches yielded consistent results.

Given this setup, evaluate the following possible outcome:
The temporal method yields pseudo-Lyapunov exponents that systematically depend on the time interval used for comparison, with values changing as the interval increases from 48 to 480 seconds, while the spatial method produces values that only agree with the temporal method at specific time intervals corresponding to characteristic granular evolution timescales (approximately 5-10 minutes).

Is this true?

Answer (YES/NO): NO